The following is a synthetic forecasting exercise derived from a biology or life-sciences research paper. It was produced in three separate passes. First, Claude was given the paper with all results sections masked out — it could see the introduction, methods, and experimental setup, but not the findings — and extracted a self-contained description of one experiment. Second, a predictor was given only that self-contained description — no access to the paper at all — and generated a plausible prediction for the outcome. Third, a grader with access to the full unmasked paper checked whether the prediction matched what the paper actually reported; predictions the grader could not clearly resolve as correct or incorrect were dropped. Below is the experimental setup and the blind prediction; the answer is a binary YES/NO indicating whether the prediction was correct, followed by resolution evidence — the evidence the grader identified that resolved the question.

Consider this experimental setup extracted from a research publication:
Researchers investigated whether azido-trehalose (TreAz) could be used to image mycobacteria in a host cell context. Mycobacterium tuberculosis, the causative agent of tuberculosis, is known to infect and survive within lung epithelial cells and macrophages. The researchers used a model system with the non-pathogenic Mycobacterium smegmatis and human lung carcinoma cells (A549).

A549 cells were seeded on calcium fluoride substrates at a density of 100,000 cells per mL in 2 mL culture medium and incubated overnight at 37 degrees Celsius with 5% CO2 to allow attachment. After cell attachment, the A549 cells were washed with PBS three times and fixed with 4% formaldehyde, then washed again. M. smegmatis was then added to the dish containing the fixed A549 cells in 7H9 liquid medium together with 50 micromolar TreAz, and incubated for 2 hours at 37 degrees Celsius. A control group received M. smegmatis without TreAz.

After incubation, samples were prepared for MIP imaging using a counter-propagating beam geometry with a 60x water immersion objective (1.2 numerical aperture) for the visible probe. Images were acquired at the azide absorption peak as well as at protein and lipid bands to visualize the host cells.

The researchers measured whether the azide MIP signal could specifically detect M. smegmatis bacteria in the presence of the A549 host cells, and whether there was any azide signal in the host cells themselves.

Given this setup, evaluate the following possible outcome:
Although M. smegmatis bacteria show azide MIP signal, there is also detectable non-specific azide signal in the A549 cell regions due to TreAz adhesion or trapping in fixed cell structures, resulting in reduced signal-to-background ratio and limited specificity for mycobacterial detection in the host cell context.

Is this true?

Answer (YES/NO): NO